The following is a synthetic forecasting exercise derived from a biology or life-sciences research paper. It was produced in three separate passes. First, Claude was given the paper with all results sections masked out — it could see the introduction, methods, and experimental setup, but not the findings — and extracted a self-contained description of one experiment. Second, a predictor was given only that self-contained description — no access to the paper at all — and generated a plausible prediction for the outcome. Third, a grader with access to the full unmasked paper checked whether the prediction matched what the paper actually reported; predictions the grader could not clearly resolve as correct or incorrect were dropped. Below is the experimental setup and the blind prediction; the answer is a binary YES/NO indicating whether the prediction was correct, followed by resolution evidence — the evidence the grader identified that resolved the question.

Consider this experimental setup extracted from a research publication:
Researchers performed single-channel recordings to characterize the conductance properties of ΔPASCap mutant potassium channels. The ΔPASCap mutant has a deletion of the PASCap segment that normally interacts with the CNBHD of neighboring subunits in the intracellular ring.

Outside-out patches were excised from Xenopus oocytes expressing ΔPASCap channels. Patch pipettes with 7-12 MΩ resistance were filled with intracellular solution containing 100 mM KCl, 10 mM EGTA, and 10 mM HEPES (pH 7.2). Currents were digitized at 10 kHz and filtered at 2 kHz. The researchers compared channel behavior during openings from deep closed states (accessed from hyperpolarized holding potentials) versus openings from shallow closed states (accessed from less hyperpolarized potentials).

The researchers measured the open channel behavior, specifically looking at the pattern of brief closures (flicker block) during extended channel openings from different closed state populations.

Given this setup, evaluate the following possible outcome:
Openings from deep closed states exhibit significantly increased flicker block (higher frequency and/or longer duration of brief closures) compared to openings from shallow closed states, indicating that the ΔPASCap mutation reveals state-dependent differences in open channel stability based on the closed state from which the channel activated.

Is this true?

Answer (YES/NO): NO